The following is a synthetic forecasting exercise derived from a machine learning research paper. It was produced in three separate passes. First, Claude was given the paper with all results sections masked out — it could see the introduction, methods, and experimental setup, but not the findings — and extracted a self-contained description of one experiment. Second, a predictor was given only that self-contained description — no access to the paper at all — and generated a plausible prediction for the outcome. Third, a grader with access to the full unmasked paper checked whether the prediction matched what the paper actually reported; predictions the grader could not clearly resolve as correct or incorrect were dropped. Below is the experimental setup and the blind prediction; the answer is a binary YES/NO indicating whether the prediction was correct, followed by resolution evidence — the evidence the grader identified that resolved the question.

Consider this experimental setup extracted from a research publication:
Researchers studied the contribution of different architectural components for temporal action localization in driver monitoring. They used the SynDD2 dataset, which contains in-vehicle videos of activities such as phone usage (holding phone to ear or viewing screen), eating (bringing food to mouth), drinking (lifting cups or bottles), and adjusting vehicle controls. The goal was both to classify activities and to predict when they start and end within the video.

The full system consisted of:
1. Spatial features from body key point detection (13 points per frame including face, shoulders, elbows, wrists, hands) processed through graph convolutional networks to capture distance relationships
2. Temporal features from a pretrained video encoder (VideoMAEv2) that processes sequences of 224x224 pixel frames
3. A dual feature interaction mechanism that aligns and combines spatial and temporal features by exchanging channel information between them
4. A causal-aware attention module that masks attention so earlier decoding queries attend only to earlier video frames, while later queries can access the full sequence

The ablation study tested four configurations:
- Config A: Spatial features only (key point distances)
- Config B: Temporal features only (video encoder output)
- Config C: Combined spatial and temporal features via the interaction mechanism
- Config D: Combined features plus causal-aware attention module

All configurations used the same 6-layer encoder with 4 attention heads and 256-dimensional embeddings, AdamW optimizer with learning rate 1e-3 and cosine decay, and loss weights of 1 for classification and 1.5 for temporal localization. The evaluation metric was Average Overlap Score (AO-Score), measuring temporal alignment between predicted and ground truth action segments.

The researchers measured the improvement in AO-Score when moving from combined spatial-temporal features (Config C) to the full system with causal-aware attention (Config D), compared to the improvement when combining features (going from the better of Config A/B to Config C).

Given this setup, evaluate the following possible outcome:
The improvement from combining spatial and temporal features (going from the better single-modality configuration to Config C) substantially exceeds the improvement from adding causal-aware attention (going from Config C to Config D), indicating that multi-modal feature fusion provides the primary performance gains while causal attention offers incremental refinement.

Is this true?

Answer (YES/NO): NO